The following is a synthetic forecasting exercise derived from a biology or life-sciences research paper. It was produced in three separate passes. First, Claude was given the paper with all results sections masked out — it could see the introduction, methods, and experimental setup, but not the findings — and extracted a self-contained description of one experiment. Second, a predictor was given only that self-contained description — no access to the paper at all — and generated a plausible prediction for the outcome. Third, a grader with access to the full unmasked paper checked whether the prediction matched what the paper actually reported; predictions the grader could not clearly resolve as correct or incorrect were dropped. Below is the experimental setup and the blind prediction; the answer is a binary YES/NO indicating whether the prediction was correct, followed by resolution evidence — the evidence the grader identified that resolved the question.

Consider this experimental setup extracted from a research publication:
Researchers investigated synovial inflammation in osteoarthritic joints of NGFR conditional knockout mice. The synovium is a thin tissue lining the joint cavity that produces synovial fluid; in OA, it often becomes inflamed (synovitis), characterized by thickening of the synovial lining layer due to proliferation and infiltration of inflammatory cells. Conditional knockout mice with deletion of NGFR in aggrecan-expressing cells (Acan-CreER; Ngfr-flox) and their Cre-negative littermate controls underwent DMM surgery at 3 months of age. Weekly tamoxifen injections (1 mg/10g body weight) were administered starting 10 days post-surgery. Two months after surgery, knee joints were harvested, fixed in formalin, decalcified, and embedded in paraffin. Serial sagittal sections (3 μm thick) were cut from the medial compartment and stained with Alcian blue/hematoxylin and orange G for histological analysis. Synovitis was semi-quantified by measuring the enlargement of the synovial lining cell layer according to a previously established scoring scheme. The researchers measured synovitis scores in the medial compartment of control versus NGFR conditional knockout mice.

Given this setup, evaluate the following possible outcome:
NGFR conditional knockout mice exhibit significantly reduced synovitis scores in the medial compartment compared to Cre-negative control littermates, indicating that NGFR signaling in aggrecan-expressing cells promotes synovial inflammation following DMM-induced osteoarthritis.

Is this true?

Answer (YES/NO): NO